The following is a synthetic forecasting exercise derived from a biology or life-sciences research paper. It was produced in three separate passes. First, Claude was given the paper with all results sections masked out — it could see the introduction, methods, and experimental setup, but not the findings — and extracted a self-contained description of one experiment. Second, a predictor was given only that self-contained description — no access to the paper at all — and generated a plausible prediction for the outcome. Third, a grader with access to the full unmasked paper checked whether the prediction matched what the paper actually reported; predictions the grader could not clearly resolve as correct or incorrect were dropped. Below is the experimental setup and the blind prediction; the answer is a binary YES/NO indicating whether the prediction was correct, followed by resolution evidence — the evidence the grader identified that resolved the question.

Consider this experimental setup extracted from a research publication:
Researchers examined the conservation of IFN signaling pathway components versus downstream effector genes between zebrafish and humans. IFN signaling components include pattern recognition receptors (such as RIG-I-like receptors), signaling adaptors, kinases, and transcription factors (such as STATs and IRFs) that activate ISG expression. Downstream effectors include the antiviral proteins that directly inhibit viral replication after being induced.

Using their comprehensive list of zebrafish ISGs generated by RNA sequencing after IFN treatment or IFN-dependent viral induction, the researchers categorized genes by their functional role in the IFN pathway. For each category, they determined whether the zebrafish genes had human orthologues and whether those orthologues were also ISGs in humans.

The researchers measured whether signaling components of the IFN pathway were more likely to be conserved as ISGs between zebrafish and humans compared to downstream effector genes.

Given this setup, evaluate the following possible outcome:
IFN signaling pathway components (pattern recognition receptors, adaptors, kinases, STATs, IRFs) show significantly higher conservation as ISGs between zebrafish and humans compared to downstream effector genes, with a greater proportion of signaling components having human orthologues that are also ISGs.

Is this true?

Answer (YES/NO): YES